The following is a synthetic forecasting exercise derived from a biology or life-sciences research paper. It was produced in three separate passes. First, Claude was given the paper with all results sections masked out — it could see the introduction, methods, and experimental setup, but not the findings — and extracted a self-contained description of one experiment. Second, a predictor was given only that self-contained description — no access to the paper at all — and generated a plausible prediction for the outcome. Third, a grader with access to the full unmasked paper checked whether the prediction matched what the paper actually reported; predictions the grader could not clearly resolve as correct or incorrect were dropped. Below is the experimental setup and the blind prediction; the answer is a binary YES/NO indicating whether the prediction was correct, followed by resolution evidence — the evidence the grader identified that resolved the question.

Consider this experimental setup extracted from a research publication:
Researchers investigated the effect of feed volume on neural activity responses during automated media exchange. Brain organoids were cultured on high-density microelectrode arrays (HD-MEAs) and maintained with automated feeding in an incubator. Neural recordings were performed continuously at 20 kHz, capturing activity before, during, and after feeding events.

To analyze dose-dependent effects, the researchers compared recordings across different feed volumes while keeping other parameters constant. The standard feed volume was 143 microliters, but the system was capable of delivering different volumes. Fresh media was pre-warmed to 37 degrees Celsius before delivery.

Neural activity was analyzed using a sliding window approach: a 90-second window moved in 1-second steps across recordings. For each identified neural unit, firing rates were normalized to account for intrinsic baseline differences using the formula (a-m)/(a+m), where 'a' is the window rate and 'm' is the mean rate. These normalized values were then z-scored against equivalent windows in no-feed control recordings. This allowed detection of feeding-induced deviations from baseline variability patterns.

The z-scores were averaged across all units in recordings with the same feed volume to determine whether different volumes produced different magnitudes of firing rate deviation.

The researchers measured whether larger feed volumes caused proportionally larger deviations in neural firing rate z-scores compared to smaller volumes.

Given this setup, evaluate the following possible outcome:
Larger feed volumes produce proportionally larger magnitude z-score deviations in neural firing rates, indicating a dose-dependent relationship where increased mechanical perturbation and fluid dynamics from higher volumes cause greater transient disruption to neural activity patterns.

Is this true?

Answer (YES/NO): NO